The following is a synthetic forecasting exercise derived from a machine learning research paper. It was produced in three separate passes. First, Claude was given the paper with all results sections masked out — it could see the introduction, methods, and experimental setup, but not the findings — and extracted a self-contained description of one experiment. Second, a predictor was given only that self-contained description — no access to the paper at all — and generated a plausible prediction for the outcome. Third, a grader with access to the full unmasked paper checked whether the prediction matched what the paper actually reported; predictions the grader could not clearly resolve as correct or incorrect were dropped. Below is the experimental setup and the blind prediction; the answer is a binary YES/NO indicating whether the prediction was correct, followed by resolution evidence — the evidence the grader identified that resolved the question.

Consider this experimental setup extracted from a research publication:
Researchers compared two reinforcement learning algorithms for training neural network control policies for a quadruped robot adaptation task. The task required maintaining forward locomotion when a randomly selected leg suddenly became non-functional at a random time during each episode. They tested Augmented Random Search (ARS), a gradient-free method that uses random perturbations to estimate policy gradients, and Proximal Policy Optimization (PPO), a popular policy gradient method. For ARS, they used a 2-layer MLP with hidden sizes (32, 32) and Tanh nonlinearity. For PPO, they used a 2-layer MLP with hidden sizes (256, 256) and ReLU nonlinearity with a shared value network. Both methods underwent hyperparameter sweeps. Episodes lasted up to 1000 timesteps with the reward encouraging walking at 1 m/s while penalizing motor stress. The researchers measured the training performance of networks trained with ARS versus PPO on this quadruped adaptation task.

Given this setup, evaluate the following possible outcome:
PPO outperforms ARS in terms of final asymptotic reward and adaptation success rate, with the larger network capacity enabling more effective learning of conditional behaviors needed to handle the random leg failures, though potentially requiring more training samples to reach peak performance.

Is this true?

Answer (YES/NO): NO